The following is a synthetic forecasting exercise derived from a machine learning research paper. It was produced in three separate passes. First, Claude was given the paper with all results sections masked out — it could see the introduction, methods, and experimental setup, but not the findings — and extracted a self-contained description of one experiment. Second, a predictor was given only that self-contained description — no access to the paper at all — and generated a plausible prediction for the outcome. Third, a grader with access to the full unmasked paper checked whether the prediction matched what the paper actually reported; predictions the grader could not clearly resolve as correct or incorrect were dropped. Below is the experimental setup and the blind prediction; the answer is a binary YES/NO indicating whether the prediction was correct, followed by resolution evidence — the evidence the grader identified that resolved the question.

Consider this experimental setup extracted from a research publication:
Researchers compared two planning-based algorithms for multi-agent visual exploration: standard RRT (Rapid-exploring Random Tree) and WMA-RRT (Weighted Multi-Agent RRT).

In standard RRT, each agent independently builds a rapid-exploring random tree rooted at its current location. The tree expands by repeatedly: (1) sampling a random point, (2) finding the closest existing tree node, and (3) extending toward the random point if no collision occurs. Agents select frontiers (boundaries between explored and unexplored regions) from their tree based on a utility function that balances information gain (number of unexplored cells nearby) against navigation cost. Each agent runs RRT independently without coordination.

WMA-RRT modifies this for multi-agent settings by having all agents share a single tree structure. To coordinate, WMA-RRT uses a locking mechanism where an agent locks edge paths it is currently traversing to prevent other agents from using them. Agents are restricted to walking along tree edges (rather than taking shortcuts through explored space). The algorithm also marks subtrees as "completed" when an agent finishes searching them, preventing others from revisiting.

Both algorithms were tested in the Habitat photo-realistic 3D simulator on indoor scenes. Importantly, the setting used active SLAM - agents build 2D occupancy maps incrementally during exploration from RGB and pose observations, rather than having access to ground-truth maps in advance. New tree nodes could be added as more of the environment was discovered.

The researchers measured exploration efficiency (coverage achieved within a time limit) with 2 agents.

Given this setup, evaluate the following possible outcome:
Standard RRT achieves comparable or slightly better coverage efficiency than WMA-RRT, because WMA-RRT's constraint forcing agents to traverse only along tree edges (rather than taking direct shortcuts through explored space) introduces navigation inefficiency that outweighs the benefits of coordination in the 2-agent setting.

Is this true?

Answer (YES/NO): NO